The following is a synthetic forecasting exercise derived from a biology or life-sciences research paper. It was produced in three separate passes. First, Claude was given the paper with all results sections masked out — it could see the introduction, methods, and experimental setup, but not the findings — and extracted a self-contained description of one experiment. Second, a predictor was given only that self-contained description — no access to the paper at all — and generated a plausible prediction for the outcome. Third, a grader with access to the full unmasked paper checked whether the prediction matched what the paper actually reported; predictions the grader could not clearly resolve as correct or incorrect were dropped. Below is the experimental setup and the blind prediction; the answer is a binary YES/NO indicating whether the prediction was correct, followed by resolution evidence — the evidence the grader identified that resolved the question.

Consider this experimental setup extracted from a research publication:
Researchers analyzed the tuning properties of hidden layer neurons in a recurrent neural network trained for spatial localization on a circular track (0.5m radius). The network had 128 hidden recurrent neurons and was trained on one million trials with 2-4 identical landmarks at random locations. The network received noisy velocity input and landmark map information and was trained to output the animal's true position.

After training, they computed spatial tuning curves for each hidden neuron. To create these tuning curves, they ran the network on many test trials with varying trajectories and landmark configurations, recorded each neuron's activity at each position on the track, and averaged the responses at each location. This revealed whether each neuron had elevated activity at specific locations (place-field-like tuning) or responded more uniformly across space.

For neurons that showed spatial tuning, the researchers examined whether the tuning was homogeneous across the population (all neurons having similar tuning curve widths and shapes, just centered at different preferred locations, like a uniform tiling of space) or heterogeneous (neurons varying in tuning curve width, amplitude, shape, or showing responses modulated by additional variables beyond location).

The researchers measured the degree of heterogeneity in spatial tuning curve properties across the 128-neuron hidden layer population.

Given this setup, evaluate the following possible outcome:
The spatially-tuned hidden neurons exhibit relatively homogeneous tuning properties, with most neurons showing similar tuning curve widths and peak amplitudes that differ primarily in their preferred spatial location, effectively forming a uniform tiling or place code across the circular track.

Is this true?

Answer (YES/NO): NO